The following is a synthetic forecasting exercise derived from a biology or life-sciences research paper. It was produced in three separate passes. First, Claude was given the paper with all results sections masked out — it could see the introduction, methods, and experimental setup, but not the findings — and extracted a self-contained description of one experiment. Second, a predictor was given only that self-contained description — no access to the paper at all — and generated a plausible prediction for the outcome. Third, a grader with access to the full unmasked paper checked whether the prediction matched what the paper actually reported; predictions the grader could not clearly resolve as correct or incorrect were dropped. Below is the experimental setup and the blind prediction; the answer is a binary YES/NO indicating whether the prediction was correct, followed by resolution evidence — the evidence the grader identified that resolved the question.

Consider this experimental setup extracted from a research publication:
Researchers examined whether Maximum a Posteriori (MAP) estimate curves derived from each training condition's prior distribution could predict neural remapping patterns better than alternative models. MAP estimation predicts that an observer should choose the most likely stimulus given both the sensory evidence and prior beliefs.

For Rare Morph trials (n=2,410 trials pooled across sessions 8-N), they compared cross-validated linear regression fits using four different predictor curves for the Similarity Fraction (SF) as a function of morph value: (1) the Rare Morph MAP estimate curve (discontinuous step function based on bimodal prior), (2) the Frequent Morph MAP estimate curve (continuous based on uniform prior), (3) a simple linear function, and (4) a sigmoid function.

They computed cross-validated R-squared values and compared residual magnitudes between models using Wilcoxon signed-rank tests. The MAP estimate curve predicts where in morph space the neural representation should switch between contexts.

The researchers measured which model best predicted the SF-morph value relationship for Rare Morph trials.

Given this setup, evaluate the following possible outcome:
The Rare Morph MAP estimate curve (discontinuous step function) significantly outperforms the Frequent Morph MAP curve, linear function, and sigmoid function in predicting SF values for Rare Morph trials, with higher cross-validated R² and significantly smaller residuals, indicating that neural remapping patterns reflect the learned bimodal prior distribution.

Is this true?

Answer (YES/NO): NO